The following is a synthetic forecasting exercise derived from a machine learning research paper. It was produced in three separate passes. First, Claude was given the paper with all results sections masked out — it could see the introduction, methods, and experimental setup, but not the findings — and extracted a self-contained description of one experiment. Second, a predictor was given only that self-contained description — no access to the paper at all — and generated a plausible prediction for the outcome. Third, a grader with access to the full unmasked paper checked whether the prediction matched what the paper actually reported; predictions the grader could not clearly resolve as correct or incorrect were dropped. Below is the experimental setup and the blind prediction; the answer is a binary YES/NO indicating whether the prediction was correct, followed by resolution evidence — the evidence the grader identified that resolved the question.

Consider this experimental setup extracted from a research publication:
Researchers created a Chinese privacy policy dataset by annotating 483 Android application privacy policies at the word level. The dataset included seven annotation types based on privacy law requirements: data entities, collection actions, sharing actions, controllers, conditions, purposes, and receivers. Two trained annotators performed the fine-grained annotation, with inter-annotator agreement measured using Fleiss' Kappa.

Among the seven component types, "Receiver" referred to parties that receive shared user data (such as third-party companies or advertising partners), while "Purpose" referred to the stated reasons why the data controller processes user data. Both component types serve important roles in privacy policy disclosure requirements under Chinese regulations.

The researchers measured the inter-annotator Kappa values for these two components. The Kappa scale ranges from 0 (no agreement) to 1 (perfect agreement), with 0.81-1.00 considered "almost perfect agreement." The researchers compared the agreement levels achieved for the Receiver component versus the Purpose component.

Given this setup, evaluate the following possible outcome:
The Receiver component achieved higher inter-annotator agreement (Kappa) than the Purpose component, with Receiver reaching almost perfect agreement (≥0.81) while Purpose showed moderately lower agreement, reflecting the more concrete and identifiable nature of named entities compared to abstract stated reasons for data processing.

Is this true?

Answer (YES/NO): YES